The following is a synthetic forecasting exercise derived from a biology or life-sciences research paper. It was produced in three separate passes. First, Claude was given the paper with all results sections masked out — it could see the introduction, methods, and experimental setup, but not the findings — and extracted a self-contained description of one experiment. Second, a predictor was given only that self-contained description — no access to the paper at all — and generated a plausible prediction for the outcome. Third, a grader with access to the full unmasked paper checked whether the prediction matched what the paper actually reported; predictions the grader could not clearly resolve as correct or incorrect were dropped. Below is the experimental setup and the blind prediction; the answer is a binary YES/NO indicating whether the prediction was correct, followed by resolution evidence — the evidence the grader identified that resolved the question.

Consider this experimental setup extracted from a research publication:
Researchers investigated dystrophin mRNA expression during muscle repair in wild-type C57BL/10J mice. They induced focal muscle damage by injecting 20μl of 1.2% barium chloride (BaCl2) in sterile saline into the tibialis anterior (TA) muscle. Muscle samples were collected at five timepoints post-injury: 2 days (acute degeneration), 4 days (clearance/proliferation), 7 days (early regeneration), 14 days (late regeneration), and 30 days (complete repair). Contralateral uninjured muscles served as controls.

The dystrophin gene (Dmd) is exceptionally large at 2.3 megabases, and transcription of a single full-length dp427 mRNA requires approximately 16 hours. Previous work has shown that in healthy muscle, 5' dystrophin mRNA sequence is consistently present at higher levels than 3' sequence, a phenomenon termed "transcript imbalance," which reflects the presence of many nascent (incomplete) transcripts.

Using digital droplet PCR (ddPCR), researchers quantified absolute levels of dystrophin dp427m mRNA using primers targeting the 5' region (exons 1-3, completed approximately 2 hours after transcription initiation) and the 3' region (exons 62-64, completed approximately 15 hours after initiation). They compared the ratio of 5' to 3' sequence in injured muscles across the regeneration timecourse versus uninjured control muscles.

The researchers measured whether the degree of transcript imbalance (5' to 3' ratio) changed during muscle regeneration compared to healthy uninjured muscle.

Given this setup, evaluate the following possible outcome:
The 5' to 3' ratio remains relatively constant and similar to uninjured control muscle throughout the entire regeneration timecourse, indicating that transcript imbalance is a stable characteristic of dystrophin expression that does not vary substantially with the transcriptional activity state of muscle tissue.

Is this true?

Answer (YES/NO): NO